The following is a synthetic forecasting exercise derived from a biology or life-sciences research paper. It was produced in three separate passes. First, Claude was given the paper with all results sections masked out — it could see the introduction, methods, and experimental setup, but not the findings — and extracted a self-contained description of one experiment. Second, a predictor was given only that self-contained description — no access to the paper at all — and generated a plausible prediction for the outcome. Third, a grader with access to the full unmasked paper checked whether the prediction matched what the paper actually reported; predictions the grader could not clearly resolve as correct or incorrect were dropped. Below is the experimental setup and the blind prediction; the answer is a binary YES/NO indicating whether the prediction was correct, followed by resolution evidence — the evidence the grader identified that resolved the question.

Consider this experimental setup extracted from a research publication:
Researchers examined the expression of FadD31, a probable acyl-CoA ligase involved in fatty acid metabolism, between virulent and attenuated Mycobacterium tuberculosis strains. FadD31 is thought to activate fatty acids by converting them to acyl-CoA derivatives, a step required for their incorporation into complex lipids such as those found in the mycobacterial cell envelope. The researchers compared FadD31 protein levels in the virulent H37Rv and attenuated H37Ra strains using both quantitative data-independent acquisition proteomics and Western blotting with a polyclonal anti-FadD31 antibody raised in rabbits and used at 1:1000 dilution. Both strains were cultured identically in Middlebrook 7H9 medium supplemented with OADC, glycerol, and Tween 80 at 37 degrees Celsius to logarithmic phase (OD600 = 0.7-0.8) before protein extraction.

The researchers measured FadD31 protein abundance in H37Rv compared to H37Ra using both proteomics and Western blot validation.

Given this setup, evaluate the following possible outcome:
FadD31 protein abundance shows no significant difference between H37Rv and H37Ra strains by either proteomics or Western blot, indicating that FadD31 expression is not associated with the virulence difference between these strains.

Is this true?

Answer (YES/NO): NO